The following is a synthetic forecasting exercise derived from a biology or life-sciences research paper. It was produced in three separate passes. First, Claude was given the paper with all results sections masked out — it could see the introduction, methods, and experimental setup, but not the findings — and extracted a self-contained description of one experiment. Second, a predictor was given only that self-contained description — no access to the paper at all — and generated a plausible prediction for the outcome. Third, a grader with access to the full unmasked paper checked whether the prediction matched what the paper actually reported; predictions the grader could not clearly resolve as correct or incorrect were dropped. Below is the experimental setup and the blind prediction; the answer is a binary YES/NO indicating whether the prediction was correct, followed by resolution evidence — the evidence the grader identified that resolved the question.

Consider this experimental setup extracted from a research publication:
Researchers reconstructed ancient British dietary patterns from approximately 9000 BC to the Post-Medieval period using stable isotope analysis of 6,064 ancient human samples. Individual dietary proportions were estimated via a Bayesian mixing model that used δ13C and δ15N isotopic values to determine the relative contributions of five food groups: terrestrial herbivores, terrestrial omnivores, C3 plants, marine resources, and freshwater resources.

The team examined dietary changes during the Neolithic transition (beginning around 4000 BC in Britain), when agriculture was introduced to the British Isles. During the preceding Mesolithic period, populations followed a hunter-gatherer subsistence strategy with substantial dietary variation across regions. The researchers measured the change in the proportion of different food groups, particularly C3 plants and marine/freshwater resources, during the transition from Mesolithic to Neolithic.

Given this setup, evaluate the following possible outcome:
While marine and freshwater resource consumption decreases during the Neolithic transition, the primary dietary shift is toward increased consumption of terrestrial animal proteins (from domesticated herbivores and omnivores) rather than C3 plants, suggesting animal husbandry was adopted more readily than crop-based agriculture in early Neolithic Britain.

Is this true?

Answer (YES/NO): NO